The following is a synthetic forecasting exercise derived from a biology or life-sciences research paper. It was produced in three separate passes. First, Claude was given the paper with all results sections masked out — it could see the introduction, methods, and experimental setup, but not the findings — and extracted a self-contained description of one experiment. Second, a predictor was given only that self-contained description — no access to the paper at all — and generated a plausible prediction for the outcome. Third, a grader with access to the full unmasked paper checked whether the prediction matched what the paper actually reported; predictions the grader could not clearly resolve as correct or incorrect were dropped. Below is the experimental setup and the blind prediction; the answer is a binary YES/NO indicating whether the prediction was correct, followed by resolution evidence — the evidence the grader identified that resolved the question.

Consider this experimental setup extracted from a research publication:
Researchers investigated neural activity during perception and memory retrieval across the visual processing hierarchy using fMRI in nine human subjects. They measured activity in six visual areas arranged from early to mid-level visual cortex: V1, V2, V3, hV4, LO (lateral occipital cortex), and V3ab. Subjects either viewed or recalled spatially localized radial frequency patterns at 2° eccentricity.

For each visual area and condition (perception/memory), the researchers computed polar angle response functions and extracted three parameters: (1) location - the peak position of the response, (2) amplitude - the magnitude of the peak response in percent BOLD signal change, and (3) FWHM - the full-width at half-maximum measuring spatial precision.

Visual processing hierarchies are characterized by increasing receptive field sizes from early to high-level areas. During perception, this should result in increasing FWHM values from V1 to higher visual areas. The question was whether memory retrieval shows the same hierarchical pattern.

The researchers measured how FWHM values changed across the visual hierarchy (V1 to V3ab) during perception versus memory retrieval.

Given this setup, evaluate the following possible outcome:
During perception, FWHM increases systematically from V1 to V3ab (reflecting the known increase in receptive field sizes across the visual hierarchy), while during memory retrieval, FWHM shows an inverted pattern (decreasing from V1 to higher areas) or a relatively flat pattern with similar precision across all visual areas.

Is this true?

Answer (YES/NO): YES